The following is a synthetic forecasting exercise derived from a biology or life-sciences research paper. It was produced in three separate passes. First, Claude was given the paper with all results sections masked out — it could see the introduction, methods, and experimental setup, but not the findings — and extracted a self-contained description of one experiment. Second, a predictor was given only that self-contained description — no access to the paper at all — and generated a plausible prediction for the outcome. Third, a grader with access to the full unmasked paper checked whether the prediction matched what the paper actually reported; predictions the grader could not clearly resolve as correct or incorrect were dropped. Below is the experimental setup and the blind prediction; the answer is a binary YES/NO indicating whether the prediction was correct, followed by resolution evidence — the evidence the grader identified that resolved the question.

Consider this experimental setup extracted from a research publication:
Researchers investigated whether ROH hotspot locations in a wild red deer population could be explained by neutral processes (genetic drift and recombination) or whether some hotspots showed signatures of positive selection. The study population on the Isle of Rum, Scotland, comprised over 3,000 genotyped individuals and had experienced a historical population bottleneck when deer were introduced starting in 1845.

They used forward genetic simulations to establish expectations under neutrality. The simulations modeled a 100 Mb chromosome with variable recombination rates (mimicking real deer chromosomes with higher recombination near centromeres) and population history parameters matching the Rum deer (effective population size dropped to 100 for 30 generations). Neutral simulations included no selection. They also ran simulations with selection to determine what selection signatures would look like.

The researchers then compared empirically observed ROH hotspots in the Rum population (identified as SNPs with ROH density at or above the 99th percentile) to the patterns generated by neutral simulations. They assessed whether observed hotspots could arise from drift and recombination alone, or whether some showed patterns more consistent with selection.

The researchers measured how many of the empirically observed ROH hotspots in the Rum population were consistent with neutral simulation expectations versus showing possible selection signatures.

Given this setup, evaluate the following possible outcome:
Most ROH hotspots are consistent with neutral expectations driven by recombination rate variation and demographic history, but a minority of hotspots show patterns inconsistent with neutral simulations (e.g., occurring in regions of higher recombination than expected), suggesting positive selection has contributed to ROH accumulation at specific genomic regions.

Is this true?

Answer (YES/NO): NO